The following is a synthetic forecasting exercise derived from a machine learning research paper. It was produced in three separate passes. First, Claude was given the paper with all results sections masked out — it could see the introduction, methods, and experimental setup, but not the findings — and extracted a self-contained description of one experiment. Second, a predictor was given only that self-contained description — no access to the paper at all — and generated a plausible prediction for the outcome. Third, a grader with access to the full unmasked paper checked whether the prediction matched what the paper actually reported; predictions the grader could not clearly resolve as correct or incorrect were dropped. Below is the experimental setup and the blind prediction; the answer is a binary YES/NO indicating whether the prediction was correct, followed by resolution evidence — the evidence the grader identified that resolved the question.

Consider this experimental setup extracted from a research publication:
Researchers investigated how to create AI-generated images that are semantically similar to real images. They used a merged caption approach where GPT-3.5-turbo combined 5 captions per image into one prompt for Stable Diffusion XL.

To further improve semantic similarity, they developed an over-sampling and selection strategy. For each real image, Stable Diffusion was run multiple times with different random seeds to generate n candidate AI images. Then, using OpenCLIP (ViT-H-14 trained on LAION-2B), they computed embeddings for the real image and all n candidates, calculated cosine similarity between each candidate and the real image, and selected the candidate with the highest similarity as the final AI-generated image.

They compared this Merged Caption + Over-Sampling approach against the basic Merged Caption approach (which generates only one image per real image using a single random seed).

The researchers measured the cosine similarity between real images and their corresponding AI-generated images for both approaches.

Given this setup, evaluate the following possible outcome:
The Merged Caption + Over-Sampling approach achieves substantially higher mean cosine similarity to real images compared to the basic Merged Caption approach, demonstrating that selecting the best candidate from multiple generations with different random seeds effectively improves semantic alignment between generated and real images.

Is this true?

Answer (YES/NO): YES